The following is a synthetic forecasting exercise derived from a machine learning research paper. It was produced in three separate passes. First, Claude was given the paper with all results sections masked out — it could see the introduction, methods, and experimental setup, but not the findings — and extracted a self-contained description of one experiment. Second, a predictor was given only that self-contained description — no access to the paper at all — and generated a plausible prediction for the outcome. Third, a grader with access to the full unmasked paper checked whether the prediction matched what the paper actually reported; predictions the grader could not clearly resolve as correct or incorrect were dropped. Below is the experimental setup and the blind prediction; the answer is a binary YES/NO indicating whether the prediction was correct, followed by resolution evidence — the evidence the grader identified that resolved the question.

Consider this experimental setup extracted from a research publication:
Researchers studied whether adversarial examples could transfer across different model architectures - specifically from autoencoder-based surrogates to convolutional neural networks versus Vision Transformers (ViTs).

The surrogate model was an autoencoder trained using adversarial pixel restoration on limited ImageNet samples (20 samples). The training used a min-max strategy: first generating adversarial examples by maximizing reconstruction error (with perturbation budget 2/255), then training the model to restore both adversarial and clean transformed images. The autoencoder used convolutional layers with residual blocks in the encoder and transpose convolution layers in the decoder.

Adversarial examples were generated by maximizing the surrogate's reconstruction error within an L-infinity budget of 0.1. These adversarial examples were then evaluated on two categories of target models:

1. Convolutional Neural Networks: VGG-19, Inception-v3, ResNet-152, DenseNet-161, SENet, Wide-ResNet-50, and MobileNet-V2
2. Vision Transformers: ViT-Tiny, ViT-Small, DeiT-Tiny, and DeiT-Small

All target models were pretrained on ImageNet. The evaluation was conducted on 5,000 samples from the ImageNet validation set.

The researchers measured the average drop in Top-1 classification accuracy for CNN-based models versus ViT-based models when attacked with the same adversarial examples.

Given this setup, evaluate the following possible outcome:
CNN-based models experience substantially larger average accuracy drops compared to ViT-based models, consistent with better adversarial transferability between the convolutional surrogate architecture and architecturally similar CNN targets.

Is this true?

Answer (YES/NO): YES